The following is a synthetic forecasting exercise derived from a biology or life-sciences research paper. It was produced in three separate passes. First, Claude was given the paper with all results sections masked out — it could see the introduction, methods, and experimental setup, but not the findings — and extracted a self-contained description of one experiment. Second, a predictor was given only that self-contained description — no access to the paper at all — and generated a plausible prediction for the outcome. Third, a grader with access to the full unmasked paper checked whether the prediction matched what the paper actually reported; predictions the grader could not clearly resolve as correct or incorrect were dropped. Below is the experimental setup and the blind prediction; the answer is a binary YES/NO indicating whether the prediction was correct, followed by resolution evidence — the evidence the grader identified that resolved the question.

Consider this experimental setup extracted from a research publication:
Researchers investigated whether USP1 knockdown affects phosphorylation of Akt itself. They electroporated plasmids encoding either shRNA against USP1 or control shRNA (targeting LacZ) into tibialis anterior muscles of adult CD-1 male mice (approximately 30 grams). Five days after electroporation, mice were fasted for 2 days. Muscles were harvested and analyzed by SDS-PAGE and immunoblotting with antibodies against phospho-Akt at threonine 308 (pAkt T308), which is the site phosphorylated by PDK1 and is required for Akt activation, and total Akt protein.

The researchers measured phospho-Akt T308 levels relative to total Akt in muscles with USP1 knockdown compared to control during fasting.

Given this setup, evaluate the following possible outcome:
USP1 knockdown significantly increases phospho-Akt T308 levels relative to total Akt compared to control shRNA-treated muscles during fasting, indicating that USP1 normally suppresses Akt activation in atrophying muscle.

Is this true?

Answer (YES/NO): YES